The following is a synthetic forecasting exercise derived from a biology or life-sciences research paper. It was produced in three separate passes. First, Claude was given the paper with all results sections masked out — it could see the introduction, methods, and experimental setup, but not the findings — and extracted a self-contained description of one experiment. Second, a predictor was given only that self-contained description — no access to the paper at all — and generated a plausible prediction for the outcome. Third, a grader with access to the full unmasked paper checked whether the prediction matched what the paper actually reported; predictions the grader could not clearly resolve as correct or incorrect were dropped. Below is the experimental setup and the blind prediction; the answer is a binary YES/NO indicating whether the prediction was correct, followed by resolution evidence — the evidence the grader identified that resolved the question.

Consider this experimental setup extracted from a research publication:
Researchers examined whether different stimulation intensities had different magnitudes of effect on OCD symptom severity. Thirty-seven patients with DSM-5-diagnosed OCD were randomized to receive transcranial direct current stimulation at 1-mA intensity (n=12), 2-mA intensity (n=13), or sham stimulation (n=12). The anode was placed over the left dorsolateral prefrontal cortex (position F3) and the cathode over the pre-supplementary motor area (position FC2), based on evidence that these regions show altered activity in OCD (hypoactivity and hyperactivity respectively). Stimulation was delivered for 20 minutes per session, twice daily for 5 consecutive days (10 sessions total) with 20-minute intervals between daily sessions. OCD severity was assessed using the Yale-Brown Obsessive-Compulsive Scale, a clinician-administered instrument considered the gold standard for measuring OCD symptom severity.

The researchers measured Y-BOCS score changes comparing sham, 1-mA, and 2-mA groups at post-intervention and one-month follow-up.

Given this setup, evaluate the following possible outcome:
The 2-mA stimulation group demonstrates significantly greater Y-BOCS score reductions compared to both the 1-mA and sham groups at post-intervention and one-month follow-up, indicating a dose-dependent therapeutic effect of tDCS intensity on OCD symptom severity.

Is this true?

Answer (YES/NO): NO